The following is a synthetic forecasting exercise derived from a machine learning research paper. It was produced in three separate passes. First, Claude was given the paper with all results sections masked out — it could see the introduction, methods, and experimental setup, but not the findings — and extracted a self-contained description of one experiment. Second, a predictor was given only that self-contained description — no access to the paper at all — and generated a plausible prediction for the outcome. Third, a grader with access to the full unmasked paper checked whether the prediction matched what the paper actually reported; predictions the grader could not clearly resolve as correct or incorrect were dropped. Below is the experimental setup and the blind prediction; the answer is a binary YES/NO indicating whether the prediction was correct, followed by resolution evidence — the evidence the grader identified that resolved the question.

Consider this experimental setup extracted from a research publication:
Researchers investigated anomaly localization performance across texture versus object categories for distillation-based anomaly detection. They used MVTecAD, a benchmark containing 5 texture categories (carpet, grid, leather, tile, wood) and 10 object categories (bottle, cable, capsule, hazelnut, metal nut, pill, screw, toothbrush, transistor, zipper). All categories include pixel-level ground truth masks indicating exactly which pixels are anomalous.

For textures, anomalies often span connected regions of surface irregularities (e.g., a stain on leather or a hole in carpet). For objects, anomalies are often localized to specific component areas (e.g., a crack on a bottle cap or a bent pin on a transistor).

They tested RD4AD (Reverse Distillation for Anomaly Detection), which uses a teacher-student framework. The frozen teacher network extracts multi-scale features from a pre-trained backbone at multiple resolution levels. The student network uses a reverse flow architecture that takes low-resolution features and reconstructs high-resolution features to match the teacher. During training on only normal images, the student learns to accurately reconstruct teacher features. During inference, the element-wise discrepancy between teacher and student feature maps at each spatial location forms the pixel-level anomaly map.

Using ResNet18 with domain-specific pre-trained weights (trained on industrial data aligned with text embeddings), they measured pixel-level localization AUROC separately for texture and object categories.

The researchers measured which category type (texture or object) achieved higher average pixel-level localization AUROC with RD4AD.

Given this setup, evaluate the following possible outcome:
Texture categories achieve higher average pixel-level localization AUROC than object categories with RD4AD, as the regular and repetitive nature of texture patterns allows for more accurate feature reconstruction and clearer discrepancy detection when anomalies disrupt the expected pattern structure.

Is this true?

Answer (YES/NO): NO